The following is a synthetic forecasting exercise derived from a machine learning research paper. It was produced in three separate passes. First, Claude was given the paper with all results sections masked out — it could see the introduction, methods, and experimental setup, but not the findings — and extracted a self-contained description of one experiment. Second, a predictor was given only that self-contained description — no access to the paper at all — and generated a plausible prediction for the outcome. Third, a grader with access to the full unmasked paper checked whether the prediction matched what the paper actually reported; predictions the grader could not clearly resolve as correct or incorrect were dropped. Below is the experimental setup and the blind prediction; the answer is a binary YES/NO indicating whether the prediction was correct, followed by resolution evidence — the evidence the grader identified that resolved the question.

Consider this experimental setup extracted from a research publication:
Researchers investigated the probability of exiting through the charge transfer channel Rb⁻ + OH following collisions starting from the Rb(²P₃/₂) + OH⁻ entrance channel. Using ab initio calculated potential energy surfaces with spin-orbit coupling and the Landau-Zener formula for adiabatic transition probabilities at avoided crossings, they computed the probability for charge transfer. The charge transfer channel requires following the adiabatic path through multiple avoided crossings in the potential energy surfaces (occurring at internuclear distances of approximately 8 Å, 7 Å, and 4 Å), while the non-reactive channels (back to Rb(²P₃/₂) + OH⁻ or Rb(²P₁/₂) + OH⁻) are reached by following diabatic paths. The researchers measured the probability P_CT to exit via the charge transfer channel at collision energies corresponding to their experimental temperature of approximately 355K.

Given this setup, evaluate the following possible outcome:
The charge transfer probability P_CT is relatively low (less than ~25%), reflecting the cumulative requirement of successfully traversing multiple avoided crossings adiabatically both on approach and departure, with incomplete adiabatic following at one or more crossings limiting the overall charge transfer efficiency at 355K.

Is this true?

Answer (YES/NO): YES